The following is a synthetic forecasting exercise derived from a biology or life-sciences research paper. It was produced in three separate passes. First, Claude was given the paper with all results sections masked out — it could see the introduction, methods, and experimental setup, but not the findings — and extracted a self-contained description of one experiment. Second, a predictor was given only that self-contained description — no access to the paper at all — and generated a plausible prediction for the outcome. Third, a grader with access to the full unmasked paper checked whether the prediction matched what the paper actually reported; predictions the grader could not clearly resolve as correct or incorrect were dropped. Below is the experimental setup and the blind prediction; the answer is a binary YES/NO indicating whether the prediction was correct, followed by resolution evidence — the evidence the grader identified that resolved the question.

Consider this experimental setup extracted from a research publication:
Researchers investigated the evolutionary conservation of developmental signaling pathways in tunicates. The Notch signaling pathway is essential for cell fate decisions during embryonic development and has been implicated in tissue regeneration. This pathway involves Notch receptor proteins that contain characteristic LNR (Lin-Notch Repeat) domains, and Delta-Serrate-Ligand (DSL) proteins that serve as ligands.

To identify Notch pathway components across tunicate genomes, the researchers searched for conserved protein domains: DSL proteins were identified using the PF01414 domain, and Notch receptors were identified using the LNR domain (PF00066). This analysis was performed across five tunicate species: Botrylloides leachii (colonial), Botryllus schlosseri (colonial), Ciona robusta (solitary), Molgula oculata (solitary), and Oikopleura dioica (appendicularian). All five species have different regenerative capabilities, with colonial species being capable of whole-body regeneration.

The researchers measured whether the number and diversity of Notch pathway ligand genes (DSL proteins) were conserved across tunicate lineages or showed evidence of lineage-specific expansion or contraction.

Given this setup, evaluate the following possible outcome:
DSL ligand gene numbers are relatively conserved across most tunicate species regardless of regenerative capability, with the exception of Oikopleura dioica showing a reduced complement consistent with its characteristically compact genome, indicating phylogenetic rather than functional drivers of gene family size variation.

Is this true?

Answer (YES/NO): NO